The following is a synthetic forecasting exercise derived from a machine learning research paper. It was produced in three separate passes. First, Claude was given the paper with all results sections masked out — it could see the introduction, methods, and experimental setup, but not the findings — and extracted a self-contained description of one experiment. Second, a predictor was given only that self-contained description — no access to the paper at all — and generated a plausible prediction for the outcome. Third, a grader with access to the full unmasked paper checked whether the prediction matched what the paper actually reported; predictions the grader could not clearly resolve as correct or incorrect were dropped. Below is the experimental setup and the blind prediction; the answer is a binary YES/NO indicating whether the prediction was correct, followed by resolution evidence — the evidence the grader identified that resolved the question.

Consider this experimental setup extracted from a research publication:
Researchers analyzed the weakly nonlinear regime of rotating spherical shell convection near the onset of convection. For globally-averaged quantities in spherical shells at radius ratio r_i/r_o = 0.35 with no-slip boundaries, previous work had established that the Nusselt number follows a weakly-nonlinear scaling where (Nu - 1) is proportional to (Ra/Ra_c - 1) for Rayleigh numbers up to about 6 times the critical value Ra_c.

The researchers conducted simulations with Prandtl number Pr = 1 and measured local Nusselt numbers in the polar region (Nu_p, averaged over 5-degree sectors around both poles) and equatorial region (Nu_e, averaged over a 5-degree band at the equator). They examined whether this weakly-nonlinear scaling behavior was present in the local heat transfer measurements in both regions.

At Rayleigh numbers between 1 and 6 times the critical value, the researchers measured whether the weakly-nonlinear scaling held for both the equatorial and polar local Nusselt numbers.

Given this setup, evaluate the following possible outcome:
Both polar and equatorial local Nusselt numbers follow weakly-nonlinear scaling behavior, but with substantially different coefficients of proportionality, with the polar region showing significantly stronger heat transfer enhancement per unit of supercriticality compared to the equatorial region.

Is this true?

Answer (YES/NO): NO